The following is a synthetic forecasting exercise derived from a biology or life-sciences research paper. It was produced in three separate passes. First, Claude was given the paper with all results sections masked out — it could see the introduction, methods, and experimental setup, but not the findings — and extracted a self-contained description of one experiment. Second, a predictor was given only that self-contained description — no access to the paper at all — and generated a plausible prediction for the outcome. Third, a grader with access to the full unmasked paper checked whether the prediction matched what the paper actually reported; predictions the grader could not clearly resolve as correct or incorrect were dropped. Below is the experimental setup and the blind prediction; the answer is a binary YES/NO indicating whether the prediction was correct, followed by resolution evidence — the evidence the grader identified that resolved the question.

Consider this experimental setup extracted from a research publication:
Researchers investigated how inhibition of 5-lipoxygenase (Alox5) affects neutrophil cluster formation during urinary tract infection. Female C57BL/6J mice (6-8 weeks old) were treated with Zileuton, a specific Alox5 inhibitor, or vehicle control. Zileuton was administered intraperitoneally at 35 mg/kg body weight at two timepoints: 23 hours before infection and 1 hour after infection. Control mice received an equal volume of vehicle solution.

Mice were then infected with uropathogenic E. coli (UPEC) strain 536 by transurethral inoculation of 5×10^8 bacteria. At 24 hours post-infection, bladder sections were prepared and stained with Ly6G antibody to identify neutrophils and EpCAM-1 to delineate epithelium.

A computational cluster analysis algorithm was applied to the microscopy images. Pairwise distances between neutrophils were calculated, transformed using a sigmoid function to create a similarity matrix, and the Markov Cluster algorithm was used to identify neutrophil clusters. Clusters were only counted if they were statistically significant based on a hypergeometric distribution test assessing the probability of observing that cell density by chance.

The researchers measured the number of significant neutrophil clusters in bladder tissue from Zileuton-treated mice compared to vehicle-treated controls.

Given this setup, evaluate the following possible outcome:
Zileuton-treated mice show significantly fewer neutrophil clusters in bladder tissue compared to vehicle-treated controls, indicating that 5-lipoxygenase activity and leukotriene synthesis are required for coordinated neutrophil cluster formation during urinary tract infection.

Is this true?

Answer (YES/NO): YES